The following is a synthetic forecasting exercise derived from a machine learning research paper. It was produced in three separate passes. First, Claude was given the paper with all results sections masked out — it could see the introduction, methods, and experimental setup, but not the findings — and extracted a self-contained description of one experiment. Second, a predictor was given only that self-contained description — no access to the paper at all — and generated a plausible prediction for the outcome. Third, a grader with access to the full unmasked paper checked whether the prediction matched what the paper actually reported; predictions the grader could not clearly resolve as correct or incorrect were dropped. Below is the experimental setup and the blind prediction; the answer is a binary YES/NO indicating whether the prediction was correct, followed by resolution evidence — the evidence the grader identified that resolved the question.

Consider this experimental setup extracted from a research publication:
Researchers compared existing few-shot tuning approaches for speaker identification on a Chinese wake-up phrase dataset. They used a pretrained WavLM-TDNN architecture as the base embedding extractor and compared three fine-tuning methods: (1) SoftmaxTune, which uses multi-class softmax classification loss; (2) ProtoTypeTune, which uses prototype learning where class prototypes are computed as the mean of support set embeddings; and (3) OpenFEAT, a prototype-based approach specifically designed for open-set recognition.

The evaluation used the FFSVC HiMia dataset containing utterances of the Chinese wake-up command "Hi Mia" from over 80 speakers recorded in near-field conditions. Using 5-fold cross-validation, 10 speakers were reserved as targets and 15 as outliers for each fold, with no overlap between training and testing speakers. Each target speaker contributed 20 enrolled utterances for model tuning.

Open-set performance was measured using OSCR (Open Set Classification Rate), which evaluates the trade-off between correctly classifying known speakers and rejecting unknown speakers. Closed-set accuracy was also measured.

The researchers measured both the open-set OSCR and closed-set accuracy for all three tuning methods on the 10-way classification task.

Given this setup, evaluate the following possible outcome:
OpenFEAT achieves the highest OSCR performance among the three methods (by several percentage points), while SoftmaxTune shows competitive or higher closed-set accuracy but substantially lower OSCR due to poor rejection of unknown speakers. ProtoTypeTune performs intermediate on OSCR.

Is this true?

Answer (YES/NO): NO